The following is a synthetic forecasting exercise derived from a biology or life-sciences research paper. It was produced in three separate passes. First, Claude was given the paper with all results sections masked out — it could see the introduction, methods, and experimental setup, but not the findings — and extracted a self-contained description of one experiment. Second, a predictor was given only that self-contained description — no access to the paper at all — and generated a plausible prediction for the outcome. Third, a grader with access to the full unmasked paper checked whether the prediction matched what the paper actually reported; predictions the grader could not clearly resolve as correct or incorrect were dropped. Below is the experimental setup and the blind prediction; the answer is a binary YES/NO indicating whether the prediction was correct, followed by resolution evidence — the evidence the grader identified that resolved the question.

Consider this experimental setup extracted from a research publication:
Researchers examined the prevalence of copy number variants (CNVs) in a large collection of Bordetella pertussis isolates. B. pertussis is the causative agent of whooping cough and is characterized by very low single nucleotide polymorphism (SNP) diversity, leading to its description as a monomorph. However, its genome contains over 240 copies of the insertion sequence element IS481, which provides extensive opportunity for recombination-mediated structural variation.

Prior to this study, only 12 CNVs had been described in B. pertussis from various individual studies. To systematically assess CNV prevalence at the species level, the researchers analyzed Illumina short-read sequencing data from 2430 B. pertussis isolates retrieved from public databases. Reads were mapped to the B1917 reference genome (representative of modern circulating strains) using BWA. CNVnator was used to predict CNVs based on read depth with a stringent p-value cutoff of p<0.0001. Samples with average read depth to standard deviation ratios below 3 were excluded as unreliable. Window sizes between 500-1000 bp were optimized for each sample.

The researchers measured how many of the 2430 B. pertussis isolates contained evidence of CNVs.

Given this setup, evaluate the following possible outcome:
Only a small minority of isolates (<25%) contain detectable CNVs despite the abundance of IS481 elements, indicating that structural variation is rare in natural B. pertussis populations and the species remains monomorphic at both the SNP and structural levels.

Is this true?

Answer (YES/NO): NO